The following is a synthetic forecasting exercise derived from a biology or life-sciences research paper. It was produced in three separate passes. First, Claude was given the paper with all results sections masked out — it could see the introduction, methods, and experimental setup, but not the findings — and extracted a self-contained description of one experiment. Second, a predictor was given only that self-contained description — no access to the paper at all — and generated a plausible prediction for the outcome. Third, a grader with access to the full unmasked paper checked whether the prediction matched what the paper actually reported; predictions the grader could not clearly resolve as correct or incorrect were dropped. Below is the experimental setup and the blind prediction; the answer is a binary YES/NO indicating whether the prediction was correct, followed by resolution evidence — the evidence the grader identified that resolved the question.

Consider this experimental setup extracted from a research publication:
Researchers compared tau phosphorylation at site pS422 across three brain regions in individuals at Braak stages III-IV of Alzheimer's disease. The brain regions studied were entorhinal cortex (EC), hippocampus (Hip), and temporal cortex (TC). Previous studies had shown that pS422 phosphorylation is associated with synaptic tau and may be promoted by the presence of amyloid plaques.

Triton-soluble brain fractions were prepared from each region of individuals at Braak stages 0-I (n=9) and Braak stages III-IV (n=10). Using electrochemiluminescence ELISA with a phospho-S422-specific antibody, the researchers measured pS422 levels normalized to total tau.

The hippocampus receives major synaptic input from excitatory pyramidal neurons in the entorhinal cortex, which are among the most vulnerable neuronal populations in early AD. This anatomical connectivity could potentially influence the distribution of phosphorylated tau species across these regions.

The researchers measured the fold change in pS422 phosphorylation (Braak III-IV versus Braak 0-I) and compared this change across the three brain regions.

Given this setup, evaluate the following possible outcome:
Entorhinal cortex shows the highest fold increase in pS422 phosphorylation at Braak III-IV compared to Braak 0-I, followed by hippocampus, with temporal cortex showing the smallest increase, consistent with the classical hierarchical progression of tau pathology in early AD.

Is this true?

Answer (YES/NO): NO